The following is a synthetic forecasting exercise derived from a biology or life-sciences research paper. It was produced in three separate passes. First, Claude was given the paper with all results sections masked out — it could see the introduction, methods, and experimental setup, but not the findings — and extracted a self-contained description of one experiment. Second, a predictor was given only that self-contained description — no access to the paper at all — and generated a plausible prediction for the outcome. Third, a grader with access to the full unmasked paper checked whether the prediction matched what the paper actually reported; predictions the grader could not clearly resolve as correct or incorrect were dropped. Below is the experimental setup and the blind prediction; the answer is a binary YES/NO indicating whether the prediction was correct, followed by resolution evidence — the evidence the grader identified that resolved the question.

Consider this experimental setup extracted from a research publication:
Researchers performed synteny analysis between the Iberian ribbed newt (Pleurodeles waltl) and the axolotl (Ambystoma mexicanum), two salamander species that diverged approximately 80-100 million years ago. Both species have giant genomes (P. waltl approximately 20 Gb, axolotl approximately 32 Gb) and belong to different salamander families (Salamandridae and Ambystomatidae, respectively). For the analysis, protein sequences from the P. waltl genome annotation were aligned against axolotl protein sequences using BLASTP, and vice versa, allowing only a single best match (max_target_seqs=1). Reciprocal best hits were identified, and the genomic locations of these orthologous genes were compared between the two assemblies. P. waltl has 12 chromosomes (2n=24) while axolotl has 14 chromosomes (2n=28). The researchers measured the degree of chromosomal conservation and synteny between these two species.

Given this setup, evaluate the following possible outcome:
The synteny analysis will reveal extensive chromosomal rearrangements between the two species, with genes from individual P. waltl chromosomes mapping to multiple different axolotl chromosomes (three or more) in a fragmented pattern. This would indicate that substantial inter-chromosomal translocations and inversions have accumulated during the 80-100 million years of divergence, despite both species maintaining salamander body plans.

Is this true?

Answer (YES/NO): NO